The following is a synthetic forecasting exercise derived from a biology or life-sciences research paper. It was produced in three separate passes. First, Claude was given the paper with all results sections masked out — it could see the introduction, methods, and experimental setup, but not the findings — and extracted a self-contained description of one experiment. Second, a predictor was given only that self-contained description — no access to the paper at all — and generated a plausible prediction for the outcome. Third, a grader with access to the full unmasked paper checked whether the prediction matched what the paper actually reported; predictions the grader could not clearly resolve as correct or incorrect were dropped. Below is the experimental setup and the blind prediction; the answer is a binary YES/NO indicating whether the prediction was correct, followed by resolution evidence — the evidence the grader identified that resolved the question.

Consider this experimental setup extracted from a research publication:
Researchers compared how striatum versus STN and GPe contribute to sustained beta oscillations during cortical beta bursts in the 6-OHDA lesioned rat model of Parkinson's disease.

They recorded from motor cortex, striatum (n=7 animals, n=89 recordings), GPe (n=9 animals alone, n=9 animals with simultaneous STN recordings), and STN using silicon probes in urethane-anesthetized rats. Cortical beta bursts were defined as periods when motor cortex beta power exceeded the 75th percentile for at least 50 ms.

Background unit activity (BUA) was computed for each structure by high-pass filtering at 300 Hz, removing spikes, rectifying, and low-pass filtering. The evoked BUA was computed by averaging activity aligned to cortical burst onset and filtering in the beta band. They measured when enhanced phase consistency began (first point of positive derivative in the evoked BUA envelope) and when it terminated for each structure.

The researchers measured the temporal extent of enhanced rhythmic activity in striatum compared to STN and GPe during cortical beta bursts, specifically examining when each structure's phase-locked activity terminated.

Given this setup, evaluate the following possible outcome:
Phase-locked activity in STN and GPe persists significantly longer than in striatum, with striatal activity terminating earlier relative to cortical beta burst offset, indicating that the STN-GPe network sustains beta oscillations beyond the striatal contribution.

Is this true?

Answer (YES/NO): YES